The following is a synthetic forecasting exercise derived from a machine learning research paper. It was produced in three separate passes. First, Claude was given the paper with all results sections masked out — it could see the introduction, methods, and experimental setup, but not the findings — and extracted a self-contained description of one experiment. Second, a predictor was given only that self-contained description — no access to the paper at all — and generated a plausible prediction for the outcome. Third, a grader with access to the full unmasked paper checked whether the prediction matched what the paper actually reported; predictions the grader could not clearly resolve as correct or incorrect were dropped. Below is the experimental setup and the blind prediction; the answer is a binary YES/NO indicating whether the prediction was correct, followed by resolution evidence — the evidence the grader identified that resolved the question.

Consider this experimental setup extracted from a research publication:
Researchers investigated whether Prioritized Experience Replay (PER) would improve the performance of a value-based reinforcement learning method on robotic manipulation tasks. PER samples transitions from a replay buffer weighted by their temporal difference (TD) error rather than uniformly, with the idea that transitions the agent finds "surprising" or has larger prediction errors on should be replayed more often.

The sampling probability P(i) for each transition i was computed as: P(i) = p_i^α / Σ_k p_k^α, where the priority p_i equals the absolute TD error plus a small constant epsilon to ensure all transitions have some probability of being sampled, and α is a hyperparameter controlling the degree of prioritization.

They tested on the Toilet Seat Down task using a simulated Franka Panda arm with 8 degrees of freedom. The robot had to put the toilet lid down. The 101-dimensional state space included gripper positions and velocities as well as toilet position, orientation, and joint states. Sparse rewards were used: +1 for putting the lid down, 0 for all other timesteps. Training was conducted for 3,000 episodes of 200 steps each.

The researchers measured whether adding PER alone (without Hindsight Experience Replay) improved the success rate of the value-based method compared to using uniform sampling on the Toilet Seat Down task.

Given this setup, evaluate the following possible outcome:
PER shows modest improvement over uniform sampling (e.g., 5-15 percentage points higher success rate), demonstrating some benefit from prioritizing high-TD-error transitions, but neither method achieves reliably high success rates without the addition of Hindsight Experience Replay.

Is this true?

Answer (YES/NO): NO